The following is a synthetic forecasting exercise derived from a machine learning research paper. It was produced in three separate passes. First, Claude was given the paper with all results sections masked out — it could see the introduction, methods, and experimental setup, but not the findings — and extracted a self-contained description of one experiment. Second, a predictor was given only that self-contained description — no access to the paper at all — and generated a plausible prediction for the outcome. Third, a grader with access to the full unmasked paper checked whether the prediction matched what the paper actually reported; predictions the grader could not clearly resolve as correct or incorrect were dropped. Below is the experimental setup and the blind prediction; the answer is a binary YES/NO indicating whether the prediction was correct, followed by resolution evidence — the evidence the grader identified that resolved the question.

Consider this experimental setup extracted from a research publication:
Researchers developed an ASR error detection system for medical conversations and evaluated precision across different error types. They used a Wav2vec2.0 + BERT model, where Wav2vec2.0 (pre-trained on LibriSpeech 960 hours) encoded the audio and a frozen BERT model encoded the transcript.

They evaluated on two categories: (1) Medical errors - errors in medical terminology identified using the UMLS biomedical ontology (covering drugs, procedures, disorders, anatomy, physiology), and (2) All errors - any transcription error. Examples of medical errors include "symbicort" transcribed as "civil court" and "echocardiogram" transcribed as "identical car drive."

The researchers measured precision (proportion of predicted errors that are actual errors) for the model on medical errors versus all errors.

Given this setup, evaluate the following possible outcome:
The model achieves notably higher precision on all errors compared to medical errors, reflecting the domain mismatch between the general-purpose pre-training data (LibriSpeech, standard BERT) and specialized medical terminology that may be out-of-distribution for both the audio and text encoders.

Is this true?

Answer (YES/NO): NO